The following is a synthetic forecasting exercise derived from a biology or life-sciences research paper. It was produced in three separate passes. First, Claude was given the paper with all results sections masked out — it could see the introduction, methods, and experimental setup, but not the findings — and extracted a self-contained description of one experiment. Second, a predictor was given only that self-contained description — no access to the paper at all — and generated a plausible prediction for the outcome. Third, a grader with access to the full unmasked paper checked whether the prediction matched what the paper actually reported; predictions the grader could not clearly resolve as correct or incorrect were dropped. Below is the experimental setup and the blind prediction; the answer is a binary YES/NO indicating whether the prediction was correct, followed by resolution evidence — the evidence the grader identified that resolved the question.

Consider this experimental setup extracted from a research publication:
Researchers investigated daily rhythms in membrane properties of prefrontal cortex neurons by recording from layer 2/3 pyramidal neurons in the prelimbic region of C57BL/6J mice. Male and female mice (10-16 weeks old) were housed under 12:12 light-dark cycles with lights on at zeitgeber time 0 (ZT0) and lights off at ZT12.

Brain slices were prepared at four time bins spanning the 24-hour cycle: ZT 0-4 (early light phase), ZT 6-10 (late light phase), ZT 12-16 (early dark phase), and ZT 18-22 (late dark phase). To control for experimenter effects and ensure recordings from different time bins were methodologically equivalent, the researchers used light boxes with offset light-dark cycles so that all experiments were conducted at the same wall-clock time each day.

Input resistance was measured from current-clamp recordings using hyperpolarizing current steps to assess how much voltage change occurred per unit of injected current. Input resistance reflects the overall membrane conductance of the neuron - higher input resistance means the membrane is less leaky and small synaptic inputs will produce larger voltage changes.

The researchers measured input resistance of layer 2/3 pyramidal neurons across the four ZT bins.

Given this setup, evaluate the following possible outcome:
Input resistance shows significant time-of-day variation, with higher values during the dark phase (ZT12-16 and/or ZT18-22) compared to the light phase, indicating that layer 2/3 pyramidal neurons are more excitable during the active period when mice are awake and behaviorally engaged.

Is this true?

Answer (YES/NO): NO